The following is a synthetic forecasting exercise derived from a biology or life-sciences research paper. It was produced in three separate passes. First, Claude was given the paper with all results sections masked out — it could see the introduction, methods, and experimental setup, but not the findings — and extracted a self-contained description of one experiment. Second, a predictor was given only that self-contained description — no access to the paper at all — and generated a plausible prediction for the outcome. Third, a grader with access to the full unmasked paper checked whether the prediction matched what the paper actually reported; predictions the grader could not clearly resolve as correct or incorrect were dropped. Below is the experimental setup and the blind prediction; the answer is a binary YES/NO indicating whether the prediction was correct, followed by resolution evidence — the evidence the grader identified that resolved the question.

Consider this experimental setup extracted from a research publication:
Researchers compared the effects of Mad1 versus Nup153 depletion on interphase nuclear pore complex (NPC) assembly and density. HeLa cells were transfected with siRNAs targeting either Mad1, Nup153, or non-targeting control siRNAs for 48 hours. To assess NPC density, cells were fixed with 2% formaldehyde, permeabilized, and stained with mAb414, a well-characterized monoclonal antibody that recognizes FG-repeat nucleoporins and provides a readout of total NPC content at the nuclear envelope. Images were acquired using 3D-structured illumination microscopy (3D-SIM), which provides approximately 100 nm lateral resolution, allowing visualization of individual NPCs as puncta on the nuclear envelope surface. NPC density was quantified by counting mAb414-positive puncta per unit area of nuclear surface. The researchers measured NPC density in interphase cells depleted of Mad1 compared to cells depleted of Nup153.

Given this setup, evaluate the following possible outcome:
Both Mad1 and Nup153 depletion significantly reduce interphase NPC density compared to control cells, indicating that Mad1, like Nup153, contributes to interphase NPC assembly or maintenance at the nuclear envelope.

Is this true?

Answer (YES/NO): NO